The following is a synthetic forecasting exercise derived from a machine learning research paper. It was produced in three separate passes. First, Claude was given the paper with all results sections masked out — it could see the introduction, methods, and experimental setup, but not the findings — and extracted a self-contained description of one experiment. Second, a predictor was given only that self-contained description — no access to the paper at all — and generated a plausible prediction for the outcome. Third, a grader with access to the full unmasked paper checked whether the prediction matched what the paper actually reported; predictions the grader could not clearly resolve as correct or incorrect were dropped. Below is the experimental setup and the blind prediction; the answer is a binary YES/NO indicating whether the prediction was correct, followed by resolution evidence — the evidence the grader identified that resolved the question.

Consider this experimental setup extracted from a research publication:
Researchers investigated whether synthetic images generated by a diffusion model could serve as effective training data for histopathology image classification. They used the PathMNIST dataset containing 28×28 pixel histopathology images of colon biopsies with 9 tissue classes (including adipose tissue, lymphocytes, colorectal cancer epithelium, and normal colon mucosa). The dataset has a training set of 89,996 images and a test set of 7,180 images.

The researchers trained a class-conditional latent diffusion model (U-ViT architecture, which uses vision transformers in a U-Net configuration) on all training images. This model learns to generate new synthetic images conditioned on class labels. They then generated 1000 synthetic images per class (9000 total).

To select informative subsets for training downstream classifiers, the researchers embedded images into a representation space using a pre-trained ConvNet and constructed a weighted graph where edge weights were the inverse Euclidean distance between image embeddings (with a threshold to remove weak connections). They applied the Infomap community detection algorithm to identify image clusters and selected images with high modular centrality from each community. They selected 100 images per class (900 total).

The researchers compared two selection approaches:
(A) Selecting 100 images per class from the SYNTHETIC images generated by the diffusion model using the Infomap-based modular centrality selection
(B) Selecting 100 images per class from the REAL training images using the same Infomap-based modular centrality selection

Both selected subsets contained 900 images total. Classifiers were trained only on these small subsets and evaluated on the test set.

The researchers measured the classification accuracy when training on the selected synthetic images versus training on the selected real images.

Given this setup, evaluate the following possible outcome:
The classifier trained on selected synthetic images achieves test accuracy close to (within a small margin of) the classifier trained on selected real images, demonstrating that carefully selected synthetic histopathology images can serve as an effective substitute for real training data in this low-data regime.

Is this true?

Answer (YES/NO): YES